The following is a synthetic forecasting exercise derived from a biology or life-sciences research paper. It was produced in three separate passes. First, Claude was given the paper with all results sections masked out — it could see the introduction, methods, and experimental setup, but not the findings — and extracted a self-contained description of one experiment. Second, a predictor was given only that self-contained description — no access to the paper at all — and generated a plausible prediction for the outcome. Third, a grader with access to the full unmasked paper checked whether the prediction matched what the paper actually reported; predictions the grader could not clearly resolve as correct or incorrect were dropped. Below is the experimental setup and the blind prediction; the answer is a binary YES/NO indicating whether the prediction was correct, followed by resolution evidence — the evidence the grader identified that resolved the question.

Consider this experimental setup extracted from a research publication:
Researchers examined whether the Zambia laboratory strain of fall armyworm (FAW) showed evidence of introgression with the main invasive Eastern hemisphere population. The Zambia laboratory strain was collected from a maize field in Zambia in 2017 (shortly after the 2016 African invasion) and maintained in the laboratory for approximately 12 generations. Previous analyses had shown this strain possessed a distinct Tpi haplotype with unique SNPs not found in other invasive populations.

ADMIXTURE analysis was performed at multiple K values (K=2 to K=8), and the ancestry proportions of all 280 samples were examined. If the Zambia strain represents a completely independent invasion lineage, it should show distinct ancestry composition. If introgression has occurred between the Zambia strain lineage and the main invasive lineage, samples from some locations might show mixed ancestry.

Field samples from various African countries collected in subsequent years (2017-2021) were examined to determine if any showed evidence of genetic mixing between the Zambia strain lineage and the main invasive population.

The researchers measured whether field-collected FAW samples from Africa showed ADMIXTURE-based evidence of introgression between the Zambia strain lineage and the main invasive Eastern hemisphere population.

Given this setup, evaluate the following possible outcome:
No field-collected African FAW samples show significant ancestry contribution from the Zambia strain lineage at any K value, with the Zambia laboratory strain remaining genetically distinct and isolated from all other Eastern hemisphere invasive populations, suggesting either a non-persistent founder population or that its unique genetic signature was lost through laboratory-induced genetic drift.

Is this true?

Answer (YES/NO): NO